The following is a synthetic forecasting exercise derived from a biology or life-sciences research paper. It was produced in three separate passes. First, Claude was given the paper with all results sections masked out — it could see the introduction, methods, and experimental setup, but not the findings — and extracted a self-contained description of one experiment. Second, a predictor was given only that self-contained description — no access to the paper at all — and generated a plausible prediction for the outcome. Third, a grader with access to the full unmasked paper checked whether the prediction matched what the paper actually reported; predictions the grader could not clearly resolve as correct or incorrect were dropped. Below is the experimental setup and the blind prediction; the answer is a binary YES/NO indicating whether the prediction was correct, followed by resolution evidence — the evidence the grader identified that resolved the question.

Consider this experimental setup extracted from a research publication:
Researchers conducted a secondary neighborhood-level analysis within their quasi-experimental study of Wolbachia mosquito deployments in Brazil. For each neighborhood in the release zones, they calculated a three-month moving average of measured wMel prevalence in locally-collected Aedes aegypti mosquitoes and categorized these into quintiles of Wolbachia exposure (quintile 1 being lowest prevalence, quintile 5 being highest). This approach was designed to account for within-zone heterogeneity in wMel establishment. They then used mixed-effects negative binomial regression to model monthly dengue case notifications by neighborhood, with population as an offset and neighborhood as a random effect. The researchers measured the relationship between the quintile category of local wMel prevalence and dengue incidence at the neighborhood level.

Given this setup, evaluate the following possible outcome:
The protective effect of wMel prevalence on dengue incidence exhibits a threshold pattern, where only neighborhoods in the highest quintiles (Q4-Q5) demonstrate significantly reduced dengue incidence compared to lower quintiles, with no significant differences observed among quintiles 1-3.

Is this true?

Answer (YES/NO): NO